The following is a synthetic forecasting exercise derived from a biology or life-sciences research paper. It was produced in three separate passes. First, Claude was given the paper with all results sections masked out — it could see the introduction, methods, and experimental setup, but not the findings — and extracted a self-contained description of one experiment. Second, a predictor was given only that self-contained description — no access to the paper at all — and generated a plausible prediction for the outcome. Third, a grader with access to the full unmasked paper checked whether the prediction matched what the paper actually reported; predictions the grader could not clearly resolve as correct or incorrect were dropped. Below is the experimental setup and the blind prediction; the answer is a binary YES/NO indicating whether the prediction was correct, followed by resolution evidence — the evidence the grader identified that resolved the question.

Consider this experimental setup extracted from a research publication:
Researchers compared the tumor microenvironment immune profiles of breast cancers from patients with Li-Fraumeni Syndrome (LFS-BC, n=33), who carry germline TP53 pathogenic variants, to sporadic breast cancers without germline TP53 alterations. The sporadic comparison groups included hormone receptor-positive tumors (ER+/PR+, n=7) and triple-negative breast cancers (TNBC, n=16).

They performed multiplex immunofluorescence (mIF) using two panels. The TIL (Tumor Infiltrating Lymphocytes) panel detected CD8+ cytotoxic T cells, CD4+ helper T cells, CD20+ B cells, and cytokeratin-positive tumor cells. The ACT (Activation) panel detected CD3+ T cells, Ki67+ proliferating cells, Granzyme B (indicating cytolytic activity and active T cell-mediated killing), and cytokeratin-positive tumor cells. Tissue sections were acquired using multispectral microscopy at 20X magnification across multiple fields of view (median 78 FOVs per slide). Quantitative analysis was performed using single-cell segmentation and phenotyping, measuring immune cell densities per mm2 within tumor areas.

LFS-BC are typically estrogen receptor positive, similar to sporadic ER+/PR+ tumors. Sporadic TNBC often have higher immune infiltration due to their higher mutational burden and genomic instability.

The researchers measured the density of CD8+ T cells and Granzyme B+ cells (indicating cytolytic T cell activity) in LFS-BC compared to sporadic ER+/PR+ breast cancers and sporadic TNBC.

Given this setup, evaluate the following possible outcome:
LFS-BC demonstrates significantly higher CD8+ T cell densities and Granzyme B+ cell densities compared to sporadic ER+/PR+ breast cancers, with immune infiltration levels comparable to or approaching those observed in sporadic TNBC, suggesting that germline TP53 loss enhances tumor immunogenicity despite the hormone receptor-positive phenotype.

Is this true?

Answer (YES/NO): NO